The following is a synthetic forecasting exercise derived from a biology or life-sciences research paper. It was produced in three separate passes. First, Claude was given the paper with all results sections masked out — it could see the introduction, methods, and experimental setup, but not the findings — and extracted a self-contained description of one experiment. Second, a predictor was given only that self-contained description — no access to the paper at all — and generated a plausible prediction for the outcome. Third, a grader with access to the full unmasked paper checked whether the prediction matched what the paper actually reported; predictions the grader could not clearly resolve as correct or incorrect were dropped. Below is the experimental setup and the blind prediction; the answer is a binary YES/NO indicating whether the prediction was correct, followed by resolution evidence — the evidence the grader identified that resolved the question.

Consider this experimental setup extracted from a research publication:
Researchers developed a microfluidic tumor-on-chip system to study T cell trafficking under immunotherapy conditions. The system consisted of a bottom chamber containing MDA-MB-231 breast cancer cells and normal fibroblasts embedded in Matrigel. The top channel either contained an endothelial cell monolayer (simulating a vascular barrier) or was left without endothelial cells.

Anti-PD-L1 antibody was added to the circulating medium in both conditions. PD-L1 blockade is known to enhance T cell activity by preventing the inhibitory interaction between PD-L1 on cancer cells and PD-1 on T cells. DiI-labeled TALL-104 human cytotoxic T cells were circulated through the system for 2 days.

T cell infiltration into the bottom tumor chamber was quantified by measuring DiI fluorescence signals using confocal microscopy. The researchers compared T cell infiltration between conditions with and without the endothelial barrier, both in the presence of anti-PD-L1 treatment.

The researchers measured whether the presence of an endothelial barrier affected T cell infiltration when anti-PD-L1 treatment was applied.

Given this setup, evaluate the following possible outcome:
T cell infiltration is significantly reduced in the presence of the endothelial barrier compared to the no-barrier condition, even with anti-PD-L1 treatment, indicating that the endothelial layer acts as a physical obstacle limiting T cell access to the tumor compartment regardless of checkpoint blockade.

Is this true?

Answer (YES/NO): NO